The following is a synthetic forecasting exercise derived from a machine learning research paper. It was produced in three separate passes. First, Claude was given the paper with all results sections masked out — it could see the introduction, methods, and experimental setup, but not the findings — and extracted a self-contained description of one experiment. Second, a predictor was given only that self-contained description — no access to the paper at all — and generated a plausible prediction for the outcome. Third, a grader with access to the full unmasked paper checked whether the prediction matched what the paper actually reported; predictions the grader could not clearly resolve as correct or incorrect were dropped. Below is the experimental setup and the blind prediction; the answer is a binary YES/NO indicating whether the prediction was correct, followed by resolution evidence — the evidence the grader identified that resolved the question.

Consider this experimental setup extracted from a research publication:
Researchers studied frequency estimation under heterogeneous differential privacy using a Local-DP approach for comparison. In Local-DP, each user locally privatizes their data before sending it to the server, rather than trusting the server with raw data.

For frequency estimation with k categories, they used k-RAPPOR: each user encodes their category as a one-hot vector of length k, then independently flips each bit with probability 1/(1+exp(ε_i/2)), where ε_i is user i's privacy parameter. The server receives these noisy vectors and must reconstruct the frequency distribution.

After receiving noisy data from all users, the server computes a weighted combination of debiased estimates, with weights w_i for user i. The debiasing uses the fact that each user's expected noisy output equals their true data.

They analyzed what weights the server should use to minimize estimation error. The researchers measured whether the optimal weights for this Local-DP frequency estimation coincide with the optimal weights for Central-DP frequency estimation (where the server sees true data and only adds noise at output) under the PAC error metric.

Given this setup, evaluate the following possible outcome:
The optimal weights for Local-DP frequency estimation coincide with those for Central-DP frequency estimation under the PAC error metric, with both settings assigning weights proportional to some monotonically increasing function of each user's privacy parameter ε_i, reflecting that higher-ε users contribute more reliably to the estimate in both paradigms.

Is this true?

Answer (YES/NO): NO